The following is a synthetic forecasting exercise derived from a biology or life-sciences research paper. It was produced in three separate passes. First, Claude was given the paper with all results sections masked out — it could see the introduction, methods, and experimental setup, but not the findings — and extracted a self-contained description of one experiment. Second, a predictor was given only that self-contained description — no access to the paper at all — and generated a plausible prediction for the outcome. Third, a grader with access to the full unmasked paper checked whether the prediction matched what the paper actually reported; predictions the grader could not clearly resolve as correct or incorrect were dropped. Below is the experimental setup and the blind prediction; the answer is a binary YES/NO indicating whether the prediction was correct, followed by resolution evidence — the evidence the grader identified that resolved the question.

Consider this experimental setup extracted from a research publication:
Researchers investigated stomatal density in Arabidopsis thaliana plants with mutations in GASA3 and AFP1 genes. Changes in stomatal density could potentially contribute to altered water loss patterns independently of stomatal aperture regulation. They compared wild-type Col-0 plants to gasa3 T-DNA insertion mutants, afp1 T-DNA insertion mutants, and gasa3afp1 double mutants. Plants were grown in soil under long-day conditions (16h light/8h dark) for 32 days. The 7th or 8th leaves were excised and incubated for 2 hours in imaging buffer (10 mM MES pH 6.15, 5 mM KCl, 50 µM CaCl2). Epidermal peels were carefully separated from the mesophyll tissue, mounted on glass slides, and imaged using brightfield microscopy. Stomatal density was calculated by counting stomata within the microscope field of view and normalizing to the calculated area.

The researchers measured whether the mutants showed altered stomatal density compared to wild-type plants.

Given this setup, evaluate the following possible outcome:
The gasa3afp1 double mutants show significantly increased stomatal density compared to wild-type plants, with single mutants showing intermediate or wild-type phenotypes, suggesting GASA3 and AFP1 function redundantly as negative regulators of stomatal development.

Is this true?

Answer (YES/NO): NO